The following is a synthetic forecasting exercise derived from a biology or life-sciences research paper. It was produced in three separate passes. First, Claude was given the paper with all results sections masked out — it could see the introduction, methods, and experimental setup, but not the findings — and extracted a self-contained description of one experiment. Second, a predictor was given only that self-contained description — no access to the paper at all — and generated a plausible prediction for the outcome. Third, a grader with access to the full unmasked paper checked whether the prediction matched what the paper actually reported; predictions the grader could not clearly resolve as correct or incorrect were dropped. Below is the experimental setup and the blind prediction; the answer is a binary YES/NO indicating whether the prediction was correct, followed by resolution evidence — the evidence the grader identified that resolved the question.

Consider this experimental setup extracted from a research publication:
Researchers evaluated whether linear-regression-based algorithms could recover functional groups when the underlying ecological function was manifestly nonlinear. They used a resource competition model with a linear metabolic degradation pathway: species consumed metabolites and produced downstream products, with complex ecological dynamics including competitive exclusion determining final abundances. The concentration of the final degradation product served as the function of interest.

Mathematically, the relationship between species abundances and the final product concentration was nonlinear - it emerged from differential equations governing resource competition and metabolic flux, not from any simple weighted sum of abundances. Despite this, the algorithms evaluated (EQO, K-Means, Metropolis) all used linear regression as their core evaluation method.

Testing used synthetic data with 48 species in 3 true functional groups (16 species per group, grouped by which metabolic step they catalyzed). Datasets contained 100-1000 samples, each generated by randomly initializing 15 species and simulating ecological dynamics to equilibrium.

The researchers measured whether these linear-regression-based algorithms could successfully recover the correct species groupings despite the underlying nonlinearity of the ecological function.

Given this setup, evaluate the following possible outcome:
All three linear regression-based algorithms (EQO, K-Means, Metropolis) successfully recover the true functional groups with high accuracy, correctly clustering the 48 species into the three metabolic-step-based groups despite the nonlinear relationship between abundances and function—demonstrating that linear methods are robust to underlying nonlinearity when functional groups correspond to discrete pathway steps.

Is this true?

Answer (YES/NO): NO